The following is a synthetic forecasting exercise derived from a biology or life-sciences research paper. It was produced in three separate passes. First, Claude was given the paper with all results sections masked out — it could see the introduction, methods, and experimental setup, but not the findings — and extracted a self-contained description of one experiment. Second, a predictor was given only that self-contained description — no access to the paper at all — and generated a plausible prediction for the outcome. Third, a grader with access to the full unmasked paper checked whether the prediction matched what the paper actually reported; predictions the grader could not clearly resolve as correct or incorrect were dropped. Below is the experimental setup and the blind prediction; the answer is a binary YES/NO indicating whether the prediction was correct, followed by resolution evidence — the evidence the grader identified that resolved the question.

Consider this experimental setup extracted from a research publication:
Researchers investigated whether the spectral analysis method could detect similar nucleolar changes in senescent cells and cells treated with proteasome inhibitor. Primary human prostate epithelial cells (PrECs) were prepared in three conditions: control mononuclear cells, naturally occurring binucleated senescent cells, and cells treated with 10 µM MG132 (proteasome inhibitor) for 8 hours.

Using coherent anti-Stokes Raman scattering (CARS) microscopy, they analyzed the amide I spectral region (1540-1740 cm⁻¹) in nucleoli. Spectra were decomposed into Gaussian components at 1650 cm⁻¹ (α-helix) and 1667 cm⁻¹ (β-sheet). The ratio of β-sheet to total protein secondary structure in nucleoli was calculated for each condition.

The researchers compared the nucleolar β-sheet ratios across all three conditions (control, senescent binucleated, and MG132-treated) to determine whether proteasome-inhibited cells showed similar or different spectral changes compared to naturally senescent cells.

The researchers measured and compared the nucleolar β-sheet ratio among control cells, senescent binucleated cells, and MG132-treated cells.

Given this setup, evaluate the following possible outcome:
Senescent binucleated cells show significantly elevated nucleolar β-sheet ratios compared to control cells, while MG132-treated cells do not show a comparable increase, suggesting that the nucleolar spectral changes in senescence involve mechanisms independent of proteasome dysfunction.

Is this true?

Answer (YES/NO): NO